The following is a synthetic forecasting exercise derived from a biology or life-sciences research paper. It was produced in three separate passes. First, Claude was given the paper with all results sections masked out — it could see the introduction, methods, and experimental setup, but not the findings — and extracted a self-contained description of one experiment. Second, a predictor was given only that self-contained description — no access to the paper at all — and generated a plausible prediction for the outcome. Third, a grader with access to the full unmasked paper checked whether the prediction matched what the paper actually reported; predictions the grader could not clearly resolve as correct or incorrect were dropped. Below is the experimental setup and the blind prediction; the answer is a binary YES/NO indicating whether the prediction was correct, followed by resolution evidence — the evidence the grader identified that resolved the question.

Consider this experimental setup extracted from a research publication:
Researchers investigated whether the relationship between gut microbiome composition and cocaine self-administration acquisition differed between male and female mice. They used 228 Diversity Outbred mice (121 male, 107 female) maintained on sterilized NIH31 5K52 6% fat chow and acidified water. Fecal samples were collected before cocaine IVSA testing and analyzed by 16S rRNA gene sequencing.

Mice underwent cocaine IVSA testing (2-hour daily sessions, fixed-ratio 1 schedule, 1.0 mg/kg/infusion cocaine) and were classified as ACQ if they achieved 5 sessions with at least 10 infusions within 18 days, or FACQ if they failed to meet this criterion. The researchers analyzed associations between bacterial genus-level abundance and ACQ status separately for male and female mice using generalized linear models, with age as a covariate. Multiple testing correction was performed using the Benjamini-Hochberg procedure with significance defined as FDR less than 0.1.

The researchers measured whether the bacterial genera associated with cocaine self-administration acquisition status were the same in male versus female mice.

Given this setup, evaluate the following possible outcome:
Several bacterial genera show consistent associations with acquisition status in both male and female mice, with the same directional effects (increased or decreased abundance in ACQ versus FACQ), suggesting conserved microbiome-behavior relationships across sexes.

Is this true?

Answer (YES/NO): NO